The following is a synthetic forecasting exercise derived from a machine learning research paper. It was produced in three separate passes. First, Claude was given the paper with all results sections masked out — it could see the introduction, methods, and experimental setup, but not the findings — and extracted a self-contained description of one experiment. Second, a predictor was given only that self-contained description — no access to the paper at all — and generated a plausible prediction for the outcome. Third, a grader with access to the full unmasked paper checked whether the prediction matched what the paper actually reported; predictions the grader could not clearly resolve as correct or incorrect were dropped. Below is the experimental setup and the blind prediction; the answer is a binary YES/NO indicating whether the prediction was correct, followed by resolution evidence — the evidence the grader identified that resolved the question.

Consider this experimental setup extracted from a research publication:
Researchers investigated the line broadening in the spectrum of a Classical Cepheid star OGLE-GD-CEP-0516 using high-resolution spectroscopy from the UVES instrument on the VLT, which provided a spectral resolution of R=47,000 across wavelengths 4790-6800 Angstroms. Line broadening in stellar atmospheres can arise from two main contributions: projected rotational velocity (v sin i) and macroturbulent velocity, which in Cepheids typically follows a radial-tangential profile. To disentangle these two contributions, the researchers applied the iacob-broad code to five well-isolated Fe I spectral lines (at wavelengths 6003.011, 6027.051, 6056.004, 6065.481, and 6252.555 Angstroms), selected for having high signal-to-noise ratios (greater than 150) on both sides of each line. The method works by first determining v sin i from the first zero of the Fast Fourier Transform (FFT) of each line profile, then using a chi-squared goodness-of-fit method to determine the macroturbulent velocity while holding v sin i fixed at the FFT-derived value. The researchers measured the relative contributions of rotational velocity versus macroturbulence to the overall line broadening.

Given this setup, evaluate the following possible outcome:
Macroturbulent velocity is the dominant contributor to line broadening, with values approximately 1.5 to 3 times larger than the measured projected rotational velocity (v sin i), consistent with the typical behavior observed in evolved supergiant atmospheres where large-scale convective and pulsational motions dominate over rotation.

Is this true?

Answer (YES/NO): NO